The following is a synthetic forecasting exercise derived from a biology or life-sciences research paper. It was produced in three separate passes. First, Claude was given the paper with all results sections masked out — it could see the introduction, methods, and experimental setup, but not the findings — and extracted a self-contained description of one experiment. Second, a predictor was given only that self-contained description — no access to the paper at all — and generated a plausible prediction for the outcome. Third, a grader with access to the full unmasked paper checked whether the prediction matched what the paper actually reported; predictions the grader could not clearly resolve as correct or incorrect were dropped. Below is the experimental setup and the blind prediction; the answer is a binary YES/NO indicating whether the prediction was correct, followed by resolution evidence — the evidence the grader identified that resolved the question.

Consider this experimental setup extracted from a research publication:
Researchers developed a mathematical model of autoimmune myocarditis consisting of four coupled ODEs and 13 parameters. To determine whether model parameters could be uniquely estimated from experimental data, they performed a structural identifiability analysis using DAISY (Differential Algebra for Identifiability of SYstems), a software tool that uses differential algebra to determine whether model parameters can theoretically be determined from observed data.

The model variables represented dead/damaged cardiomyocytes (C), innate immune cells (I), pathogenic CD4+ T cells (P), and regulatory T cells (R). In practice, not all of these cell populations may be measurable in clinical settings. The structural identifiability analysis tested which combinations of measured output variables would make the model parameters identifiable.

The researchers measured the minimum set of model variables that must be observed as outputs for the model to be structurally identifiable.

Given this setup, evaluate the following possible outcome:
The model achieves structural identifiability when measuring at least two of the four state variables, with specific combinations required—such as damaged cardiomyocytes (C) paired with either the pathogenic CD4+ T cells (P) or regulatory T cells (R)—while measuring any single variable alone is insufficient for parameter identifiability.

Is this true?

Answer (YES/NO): NO